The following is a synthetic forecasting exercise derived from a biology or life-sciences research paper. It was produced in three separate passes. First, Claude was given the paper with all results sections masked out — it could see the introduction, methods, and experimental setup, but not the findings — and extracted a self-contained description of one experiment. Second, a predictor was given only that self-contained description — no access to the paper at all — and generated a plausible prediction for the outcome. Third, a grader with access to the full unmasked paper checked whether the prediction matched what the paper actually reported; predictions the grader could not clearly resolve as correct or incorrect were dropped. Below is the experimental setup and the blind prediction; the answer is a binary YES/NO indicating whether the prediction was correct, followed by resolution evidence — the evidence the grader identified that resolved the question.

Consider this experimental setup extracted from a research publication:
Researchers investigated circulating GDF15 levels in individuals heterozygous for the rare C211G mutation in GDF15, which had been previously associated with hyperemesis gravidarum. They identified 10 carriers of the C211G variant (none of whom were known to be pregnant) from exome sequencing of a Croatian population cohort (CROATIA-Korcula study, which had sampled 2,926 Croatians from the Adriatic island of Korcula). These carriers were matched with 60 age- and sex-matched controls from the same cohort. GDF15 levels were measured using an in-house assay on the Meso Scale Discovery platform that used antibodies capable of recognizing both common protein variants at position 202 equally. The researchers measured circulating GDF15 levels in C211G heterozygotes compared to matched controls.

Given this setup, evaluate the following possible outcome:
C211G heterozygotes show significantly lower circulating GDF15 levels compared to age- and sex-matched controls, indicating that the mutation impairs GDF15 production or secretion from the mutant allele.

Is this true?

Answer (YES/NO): YES